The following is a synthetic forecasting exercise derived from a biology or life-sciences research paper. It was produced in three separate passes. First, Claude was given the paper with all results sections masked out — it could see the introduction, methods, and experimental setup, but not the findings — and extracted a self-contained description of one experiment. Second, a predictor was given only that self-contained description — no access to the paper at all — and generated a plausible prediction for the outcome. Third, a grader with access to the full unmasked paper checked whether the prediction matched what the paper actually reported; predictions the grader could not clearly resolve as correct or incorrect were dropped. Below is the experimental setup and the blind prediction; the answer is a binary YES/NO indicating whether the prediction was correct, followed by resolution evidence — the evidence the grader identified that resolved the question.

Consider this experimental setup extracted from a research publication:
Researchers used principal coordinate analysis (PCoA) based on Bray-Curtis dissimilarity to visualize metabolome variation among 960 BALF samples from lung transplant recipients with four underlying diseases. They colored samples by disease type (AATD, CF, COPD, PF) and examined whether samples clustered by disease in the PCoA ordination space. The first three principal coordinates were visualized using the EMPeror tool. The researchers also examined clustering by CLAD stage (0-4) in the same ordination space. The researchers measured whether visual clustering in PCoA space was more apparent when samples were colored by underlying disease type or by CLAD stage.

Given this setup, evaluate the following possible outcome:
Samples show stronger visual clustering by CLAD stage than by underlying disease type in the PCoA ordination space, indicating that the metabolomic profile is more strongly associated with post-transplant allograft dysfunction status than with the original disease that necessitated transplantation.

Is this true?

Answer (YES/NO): NO